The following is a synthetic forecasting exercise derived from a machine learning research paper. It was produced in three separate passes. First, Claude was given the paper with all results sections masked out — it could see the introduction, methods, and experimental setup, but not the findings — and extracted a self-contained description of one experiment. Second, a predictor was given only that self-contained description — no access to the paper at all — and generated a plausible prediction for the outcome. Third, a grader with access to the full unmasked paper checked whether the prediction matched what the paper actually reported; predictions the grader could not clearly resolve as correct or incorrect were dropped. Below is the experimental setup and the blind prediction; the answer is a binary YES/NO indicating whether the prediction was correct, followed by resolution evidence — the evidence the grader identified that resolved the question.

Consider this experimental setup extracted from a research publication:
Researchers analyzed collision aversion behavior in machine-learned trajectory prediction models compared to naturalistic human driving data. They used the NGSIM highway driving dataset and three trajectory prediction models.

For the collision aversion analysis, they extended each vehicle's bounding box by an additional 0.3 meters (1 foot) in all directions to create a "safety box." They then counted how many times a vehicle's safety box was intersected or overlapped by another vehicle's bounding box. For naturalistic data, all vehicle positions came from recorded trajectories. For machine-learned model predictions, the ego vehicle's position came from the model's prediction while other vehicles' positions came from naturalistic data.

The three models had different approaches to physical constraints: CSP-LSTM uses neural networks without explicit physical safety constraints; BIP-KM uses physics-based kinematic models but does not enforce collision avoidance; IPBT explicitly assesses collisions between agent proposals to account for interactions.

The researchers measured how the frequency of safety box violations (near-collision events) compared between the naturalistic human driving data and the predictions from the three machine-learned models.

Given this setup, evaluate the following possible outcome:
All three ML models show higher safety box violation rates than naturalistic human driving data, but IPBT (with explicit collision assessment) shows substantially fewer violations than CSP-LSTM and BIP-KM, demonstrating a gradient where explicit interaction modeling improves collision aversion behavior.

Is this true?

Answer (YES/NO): NO